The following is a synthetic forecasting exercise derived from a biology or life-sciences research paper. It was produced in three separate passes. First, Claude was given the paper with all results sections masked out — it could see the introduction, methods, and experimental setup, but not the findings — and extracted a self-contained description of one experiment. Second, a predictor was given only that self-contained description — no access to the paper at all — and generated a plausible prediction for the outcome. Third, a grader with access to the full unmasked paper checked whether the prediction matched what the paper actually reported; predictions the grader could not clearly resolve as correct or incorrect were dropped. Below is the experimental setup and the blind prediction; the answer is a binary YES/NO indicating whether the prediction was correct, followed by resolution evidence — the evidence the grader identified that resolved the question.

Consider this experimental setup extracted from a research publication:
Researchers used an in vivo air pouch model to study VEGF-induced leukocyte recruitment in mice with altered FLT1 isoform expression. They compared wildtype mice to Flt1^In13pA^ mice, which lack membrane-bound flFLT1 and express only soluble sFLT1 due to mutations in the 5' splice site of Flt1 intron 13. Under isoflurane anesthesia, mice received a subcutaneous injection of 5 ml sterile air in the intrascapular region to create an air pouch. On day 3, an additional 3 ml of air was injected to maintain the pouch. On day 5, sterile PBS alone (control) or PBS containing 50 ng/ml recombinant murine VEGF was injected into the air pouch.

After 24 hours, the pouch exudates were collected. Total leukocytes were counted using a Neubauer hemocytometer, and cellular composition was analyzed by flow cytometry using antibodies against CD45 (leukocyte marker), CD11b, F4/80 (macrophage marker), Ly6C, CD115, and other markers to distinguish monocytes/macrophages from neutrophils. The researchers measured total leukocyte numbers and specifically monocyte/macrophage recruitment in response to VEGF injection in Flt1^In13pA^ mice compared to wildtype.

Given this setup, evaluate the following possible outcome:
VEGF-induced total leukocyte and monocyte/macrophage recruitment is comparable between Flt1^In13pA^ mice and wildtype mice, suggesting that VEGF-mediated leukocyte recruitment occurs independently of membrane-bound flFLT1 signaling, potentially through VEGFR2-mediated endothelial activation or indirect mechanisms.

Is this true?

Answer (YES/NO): NO